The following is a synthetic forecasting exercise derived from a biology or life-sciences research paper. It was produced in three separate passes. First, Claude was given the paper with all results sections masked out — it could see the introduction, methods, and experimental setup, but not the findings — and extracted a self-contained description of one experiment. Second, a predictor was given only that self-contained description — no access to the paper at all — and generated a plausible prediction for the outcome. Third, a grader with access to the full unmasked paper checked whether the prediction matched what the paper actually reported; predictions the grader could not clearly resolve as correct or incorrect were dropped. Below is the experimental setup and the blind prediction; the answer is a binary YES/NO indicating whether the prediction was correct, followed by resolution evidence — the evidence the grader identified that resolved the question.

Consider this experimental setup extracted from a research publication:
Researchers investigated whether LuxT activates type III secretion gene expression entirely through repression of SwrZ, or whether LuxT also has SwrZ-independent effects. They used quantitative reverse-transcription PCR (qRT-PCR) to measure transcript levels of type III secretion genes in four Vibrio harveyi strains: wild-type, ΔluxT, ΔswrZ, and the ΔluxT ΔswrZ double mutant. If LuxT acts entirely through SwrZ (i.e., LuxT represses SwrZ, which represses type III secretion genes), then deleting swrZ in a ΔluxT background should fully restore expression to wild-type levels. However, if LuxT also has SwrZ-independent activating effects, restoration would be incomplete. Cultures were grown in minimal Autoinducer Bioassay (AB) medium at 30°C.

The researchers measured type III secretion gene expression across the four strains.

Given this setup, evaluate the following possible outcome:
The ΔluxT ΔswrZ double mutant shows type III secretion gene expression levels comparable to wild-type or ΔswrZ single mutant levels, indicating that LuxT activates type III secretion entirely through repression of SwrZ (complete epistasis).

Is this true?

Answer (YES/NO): NO